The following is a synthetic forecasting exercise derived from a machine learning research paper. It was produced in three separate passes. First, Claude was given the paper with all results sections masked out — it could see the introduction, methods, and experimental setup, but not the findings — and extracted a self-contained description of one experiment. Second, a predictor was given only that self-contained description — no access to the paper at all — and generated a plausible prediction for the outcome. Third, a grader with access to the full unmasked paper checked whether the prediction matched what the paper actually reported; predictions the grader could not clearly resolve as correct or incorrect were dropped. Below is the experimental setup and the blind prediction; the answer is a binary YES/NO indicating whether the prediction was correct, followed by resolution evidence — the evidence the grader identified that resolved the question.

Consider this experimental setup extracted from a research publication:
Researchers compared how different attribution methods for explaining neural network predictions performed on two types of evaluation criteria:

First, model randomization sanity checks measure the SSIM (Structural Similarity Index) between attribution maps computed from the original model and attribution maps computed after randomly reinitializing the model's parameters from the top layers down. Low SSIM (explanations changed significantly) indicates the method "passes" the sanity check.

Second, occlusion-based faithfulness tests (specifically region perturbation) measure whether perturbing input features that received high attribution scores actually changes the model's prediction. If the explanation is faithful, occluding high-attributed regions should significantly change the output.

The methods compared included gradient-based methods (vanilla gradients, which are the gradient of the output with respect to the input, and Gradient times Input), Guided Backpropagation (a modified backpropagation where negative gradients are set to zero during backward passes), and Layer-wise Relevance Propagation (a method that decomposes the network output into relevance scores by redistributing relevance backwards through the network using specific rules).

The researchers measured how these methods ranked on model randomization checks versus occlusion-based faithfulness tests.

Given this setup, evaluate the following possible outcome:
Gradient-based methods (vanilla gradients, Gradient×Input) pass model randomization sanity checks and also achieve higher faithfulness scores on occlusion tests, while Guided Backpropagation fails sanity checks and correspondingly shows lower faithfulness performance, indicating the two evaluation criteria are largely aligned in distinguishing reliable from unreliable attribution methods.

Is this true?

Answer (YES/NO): NO